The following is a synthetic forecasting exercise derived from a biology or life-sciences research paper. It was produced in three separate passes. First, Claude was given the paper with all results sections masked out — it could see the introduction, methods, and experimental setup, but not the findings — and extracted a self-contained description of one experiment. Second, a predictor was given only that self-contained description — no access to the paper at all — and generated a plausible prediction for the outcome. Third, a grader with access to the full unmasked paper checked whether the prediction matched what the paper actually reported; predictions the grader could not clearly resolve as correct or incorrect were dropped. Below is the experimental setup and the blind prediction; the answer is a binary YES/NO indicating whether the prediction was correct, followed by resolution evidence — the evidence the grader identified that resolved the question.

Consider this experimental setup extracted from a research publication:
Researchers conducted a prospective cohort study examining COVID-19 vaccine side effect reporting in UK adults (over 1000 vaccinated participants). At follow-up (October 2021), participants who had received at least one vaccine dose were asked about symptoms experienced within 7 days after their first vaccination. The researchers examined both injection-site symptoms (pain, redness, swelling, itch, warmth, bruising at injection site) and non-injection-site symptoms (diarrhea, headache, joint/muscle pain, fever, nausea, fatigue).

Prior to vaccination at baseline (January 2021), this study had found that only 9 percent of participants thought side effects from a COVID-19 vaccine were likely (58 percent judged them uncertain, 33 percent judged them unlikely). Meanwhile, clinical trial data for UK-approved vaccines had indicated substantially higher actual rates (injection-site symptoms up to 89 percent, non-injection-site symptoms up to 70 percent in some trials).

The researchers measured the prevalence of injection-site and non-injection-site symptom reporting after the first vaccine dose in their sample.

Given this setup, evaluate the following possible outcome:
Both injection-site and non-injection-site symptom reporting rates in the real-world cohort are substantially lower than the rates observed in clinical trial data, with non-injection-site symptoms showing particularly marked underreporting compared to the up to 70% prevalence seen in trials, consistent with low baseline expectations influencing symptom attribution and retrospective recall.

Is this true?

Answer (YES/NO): NO